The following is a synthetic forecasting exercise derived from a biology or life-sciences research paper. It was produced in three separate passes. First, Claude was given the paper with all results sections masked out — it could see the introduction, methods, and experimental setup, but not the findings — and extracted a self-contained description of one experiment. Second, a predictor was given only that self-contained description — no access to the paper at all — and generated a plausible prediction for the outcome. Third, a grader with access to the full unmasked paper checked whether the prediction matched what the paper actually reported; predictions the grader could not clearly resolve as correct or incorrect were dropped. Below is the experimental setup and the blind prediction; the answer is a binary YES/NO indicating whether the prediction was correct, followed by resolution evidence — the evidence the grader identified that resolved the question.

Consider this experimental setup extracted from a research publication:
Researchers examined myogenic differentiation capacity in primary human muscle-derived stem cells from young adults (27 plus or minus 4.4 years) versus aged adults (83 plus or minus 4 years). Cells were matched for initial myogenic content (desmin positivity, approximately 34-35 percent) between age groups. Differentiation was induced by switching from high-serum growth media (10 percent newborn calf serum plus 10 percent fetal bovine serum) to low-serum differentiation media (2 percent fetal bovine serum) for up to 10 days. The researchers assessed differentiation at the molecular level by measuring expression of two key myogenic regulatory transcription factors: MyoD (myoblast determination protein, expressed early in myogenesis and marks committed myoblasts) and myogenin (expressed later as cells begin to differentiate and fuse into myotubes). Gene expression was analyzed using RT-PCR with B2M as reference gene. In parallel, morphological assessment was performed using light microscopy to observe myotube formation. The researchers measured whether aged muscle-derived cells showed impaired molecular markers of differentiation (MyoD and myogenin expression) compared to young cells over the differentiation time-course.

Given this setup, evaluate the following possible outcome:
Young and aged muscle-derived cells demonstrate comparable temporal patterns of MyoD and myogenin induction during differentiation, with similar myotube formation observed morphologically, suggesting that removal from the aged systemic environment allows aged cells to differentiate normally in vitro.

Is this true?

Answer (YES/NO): NO